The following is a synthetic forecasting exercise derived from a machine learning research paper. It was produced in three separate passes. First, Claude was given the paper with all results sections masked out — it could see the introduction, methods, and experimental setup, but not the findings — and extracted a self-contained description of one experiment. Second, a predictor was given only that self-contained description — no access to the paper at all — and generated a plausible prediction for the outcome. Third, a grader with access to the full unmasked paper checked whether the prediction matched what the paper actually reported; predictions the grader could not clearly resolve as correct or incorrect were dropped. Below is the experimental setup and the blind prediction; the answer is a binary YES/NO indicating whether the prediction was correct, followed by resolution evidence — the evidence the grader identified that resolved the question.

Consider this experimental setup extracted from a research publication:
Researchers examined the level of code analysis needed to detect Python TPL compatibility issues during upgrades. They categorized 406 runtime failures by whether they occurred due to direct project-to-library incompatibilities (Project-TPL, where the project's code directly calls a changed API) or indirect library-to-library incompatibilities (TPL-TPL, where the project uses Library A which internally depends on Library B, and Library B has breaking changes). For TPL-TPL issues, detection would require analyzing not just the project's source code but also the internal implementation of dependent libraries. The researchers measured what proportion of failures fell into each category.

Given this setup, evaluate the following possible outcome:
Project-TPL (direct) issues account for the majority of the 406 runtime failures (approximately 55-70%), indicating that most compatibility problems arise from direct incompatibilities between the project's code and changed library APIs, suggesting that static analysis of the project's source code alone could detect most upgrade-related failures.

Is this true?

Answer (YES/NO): NO